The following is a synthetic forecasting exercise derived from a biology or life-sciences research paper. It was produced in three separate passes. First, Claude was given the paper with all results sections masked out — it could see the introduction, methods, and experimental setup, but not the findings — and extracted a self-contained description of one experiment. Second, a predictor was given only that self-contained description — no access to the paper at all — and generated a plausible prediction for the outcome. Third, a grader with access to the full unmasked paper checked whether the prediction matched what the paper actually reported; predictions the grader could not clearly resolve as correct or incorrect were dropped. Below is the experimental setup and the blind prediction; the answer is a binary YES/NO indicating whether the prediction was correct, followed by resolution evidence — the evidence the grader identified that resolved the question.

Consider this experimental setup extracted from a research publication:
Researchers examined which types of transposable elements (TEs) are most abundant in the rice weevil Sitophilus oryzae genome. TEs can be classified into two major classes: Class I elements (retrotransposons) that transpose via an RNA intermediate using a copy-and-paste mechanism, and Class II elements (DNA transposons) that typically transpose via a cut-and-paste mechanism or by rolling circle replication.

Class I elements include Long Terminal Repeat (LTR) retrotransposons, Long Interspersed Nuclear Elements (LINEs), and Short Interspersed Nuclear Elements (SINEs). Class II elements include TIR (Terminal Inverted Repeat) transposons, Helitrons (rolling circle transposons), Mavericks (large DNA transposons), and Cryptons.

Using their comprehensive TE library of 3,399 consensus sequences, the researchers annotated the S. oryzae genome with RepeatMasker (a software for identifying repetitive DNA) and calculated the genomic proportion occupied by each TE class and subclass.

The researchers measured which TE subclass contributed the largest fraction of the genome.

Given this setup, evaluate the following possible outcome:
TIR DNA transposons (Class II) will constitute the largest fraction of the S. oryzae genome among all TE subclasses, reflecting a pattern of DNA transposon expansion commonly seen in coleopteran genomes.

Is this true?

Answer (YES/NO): YES